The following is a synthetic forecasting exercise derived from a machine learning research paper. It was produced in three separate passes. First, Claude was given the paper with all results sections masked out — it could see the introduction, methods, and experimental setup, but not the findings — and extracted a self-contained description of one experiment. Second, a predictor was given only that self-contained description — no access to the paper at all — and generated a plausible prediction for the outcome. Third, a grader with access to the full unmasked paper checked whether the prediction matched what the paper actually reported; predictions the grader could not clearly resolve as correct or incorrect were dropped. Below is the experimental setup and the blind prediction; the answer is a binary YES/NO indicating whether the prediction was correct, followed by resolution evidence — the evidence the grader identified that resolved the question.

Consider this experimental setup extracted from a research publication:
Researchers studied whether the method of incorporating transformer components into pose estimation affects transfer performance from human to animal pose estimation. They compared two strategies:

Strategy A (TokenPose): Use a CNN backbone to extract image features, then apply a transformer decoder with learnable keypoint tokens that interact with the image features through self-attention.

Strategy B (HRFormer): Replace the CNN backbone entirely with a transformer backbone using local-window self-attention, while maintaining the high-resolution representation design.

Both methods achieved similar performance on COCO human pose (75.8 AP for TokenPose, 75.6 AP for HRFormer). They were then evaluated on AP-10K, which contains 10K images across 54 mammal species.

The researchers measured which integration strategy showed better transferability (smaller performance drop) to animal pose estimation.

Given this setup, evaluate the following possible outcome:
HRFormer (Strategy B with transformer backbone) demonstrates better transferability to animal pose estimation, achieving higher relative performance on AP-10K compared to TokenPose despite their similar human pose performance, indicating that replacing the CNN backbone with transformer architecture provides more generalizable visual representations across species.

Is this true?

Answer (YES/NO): YES